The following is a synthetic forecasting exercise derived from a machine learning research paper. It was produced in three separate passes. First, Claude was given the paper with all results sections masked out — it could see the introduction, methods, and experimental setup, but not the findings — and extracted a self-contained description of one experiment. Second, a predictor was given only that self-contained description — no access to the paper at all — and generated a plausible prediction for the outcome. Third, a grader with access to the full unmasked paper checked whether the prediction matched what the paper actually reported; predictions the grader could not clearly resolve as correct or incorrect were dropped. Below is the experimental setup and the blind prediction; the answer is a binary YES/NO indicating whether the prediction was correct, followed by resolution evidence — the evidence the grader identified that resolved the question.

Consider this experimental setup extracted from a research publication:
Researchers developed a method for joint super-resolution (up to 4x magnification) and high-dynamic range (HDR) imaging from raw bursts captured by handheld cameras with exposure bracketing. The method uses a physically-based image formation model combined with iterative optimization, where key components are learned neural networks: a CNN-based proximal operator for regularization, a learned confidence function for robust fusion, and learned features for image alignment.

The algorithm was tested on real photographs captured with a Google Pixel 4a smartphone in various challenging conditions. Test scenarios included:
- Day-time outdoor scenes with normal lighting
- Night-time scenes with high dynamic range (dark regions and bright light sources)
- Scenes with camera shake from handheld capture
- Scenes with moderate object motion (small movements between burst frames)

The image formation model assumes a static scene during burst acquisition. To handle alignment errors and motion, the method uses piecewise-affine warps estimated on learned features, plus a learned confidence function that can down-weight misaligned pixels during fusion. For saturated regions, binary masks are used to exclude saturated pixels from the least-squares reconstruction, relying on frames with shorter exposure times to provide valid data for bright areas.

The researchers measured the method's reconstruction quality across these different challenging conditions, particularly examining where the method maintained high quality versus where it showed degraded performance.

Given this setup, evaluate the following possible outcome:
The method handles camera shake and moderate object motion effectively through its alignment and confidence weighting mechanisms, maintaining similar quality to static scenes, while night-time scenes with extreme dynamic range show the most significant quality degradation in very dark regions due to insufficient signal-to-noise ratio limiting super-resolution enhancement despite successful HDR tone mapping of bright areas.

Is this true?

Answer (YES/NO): NO